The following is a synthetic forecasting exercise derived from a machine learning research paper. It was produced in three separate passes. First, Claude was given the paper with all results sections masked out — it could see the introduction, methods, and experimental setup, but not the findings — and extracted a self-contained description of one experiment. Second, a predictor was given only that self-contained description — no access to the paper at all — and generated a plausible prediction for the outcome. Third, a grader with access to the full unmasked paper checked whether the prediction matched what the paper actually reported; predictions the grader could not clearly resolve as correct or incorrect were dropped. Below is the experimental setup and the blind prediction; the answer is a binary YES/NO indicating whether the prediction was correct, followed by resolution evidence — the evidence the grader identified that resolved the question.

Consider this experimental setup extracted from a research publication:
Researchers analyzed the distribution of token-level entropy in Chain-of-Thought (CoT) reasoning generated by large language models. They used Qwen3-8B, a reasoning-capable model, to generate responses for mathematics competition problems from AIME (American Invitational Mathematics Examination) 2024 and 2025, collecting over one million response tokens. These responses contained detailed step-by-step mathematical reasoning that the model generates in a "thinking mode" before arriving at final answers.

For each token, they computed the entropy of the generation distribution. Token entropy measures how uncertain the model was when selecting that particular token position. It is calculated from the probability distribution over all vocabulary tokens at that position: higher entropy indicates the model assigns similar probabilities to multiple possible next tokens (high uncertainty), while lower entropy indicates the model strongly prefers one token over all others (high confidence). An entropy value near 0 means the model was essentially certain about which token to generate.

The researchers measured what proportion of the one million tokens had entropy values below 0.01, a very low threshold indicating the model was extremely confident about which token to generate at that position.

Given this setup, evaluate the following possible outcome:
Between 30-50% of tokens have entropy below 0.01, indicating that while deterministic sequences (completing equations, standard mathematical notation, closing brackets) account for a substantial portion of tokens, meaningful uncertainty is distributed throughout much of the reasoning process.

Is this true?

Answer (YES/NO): NO